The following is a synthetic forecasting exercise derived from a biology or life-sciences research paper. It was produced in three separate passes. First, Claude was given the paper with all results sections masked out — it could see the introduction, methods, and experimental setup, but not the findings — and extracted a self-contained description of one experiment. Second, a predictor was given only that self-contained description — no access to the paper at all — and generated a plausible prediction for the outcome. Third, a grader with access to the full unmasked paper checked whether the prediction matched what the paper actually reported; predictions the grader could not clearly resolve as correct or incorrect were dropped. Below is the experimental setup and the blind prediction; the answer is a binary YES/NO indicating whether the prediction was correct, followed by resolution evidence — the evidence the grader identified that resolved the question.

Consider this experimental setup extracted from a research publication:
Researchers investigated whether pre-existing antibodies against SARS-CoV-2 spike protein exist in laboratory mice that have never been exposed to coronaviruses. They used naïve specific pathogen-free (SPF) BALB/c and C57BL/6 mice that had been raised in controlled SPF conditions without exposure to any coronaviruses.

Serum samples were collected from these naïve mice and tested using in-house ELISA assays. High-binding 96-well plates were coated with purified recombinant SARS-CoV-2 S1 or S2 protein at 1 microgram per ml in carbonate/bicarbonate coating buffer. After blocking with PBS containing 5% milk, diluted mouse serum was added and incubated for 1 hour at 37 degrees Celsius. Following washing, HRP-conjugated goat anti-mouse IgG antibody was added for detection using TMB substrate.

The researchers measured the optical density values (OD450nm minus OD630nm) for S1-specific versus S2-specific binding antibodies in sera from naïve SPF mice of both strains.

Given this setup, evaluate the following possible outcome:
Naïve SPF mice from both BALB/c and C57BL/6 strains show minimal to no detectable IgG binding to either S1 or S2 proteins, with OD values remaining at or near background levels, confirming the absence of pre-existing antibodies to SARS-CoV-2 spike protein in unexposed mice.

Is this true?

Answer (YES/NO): NO